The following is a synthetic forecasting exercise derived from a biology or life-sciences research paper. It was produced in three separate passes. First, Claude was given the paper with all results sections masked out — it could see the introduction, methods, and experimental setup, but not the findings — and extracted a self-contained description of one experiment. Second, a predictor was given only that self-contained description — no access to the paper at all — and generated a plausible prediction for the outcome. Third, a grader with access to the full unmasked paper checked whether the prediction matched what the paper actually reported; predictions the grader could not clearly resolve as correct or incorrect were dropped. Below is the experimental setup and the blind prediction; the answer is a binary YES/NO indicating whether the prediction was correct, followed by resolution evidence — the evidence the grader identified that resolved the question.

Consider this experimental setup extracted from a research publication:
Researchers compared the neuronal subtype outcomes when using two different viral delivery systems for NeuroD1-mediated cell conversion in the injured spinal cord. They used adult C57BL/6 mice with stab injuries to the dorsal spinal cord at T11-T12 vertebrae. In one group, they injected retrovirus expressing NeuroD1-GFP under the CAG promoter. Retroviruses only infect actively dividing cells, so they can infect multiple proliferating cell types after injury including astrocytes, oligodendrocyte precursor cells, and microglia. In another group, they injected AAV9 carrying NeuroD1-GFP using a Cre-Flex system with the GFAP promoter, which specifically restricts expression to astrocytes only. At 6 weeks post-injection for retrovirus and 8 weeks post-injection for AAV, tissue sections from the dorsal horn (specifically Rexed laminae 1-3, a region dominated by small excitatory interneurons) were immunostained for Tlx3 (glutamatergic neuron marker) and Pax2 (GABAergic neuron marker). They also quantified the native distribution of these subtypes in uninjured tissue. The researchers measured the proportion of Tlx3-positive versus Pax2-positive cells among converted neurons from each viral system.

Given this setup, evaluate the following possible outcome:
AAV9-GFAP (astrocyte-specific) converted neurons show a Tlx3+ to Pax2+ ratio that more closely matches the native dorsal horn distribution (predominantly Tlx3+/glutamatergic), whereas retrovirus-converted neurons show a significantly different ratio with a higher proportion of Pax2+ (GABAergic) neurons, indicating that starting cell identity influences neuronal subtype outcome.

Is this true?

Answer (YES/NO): NO